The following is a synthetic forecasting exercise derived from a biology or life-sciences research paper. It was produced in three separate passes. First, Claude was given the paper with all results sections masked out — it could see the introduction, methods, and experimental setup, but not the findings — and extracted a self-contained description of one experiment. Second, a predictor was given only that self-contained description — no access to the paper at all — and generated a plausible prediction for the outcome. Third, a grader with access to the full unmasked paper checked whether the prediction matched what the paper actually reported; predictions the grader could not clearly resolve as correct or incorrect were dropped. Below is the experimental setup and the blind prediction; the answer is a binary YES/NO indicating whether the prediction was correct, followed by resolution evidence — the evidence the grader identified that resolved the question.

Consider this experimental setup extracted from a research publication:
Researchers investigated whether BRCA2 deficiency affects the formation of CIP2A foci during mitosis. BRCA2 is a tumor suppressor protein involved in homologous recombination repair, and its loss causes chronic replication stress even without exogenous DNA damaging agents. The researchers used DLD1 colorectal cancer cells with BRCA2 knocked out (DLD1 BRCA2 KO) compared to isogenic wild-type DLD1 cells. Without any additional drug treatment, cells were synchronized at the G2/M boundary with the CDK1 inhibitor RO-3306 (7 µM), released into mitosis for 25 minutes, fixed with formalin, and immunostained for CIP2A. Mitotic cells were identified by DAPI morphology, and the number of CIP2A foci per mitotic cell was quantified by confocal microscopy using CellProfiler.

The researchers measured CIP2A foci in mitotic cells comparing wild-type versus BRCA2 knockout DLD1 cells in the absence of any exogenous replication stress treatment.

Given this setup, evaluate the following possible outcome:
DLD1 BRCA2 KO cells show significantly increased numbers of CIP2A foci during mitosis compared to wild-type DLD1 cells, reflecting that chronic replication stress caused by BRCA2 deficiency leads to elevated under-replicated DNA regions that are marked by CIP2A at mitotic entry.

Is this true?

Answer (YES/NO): YES